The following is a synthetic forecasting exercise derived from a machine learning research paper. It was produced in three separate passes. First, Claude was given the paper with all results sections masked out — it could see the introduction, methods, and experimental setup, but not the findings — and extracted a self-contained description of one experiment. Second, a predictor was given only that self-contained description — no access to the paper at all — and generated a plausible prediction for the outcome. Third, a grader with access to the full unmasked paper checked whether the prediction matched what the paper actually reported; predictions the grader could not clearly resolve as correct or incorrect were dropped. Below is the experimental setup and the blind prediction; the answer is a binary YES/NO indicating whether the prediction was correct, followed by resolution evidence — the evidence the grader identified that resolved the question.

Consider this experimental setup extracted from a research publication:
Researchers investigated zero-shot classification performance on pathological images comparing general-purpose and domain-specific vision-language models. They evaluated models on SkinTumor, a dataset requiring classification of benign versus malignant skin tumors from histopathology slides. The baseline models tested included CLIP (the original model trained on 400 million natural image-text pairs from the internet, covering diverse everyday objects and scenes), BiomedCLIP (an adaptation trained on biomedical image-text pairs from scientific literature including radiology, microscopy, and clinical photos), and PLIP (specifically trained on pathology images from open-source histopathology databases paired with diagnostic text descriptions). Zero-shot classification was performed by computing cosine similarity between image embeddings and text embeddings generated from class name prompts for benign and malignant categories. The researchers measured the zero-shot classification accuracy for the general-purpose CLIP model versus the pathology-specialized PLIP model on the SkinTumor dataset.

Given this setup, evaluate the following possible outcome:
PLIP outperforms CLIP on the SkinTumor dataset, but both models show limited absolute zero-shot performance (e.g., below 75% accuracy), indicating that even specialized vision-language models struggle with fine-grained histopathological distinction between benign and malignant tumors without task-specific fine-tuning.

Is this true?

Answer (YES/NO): YES